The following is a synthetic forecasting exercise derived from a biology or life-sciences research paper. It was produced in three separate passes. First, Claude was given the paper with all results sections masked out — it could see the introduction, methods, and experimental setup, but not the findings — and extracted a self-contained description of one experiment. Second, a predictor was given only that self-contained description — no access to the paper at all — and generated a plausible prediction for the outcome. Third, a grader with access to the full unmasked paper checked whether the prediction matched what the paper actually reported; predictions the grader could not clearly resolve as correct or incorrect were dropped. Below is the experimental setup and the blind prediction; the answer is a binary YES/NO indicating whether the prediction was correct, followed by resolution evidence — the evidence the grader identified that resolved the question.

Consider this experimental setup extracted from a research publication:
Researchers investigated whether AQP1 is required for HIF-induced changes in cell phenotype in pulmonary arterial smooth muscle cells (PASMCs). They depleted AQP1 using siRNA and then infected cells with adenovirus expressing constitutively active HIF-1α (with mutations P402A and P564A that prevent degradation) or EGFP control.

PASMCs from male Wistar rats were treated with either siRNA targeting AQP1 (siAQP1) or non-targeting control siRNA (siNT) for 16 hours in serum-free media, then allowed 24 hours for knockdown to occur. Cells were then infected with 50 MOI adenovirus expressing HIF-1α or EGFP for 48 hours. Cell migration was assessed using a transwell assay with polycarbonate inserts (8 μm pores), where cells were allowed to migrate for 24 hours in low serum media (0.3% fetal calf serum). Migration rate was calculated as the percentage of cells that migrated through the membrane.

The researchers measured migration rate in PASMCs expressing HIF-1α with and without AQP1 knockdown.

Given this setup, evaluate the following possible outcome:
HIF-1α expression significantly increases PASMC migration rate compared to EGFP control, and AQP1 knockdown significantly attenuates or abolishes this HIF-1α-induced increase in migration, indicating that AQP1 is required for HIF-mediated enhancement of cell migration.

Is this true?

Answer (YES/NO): YES